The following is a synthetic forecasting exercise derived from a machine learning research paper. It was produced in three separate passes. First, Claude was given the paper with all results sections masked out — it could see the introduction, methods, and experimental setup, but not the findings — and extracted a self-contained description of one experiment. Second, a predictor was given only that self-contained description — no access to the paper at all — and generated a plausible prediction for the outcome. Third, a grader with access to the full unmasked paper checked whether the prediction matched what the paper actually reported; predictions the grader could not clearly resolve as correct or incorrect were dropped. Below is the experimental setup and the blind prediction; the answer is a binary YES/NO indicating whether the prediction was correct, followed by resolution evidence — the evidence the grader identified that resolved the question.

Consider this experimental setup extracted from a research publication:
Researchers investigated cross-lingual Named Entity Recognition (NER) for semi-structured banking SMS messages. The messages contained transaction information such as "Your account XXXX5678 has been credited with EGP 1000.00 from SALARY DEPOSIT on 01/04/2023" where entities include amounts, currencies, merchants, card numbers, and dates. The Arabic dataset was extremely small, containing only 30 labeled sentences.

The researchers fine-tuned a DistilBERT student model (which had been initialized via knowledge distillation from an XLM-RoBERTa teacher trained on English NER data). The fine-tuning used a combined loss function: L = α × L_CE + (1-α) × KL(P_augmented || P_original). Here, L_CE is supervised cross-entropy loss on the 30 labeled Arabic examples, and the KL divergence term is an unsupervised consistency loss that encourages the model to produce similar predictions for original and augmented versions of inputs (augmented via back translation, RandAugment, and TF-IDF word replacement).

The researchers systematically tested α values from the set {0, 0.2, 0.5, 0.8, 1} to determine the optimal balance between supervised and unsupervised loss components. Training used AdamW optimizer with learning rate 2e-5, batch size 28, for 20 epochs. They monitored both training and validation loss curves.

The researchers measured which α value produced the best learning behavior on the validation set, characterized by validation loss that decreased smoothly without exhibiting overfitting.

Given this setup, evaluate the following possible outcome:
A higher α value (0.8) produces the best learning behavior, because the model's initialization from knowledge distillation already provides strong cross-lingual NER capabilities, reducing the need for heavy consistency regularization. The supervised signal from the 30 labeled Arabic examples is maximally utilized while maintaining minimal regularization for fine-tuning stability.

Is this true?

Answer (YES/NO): YES